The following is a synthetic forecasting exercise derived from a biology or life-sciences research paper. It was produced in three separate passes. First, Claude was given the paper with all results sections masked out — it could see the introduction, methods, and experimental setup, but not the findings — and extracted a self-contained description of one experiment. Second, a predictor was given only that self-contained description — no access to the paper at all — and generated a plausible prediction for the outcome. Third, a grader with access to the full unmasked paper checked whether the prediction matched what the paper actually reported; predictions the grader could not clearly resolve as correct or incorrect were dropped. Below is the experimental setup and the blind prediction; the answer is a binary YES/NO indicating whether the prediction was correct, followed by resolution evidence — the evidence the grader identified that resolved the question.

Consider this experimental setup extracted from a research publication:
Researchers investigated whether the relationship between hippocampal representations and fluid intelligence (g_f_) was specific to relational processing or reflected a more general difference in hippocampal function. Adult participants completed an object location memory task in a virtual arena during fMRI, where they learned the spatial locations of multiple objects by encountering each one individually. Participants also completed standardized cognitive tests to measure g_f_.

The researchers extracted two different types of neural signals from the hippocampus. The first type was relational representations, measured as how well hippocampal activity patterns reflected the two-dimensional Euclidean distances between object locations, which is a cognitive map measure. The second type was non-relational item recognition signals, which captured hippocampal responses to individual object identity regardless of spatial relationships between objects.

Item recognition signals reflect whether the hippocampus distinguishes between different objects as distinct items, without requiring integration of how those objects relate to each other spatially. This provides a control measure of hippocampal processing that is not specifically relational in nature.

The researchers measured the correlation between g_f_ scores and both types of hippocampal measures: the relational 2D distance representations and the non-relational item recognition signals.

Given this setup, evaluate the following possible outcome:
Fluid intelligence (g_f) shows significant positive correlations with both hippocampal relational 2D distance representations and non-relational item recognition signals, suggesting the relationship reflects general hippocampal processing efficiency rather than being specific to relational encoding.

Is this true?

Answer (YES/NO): NO